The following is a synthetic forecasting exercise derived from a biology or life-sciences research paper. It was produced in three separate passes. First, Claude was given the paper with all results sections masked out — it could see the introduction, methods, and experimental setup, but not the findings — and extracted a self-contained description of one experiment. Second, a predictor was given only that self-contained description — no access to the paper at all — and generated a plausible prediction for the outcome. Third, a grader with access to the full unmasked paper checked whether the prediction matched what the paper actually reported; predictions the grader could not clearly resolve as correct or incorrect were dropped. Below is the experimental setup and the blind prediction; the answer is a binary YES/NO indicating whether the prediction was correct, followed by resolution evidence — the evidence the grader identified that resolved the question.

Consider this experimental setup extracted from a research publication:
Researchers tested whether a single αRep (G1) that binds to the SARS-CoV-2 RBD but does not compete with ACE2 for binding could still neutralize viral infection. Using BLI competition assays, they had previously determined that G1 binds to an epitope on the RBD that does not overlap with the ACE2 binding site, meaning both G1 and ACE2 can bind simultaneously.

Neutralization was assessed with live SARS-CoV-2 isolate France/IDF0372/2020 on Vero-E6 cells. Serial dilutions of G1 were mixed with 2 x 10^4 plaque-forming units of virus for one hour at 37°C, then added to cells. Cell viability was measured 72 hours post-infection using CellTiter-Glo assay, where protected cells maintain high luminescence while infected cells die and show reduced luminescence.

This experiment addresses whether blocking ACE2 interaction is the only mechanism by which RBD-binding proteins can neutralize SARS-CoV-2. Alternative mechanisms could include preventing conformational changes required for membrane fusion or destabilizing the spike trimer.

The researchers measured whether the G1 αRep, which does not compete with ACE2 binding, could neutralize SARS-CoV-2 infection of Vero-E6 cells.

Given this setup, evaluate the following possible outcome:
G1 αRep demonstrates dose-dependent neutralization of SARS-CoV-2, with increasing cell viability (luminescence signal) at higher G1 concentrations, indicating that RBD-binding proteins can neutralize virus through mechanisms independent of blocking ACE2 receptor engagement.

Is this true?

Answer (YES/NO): NO